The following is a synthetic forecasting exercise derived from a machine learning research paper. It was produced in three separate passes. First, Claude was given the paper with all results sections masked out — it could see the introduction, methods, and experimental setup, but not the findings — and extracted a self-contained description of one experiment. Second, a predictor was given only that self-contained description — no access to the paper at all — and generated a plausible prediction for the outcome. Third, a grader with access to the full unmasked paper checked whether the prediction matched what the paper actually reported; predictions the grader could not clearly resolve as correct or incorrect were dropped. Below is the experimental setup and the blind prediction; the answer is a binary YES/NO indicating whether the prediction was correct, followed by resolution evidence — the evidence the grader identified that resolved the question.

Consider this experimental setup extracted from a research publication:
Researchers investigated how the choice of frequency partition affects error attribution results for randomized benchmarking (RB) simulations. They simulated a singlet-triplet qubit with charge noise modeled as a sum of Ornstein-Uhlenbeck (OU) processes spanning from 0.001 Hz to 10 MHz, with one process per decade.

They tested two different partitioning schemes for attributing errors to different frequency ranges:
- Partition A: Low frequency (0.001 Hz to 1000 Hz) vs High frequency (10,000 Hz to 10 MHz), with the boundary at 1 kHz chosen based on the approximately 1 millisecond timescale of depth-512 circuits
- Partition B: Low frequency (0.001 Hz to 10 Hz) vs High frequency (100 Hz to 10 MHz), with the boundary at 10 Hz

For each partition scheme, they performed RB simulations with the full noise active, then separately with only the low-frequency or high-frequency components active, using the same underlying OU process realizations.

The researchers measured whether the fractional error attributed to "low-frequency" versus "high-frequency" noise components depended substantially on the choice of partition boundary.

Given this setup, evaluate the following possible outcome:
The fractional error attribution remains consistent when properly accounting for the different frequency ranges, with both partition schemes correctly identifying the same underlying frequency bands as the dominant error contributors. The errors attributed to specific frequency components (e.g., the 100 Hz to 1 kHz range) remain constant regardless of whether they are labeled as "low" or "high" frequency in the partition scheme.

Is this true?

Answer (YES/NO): NO